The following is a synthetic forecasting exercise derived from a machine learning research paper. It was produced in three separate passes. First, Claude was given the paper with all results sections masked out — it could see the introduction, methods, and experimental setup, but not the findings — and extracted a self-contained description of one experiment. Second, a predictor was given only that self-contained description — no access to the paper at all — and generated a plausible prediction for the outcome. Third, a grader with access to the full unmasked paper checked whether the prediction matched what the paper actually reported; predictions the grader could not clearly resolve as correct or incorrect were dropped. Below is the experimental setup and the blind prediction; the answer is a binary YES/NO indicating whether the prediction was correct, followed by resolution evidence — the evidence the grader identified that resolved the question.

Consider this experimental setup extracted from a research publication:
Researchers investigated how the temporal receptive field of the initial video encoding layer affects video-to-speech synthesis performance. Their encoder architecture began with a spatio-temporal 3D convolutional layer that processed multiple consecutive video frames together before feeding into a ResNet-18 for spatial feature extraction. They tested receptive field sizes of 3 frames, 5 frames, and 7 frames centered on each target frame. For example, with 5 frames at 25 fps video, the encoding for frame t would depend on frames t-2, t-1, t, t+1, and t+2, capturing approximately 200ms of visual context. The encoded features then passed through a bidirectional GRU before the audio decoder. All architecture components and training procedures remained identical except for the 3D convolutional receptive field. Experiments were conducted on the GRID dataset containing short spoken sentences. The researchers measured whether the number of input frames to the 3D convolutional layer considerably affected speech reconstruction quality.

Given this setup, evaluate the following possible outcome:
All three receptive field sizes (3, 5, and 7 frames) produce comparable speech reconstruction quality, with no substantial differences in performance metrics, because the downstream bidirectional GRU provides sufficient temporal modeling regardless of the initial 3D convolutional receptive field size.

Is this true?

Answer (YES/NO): YES